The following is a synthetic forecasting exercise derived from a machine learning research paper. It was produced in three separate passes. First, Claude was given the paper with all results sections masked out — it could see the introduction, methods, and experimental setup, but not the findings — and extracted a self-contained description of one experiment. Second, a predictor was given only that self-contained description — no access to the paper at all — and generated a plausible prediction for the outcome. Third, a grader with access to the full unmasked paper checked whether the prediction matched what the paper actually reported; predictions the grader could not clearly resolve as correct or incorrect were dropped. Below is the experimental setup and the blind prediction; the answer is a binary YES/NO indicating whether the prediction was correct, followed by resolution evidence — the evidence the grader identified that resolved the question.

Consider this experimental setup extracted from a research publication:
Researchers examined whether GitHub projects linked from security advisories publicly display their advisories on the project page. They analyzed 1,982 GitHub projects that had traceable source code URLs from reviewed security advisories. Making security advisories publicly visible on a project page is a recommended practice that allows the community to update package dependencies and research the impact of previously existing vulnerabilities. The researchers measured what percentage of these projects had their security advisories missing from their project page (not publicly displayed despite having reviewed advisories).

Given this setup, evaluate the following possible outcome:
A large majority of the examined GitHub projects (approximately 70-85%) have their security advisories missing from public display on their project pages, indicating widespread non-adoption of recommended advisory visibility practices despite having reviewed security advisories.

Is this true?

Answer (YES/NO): NO